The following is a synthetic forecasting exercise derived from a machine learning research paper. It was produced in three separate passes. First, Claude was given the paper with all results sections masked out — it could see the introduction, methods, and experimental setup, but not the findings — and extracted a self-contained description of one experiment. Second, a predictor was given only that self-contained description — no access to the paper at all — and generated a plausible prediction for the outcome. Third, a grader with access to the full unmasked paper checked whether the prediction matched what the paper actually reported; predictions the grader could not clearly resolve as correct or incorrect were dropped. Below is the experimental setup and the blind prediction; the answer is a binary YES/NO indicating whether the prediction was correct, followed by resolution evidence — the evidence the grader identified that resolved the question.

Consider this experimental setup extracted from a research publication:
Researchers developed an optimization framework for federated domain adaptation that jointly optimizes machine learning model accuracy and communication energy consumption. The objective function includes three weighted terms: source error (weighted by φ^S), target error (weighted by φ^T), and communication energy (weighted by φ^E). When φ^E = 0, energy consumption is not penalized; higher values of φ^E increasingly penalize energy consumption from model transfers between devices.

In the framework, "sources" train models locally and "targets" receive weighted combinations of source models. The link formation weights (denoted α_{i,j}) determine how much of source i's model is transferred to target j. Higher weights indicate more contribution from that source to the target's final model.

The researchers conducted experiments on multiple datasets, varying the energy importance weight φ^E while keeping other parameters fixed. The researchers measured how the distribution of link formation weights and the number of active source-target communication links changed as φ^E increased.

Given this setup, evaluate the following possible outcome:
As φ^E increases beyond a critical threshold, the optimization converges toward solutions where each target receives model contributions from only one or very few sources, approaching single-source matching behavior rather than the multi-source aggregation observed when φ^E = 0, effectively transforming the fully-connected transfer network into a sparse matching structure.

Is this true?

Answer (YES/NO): NO